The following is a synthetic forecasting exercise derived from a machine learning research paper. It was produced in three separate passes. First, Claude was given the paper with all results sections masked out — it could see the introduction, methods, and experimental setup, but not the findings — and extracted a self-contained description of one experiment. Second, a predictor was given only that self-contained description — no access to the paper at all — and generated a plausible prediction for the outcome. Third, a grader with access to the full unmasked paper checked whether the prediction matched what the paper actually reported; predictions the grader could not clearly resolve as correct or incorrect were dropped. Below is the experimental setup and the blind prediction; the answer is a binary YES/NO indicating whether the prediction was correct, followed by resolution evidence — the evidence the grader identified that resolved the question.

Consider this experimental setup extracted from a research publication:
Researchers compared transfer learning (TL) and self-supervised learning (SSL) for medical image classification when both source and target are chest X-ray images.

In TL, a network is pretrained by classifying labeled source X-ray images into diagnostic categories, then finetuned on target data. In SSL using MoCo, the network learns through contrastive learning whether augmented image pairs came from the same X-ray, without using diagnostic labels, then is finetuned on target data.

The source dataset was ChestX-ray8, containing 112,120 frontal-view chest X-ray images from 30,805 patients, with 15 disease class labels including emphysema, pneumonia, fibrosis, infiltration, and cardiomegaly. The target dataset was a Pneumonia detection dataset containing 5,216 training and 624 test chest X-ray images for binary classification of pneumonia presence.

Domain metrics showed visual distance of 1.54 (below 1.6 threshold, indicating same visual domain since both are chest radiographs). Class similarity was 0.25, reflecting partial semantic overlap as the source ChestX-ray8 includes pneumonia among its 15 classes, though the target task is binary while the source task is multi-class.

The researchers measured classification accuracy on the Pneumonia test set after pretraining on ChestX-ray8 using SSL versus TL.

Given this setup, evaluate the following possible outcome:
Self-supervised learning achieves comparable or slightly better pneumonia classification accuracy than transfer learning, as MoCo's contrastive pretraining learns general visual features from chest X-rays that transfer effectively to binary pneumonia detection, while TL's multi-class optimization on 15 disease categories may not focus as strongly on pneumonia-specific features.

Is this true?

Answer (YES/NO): NO